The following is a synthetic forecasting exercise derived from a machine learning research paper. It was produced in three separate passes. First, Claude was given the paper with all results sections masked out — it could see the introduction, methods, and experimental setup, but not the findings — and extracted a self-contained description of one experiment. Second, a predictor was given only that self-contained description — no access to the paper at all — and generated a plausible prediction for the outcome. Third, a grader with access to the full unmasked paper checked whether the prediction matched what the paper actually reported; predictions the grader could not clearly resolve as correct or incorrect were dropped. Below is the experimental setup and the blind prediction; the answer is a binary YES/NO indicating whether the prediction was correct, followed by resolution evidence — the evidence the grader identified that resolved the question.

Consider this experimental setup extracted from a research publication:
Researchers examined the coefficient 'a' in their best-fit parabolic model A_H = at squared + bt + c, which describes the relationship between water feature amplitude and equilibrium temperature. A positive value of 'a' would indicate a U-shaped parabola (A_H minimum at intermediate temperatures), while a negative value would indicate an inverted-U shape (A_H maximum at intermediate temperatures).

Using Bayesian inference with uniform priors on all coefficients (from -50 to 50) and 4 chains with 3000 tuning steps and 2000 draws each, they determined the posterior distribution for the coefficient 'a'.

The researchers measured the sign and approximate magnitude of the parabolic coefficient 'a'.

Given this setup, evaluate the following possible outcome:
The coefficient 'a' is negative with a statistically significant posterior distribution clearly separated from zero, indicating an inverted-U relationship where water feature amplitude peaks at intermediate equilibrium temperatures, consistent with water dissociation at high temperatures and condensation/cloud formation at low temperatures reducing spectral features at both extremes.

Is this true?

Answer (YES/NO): NO